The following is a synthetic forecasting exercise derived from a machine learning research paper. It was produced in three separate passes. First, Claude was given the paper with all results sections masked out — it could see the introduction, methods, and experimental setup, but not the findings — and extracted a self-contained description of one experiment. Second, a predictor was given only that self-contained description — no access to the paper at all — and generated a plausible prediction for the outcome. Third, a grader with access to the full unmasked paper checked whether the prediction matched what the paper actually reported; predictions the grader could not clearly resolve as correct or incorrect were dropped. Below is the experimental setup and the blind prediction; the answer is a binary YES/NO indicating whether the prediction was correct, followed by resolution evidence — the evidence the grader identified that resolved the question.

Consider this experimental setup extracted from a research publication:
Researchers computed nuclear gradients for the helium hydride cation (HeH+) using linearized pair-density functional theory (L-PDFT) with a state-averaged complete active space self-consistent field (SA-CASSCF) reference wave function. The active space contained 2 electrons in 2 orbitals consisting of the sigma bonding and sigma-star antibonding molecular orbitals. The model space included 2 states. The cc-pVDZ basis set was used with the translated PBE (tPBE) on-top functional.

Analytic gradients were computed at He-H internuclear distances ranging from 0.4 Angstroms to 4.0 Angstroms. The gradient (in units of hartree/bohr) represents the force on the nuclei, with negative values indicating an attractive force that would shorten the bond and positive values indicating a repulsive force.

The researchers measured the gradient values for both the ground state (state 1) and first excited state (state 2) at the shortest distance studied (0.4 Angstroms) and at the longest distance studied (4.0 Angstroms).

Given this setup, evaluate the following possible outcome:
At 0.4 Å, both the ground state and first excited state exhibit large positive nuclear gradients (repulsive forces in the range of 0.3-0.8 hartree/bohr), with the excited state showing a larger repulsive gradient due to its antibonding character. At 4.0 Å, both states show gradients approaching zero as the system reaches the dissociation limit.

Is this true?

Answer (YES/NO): NO